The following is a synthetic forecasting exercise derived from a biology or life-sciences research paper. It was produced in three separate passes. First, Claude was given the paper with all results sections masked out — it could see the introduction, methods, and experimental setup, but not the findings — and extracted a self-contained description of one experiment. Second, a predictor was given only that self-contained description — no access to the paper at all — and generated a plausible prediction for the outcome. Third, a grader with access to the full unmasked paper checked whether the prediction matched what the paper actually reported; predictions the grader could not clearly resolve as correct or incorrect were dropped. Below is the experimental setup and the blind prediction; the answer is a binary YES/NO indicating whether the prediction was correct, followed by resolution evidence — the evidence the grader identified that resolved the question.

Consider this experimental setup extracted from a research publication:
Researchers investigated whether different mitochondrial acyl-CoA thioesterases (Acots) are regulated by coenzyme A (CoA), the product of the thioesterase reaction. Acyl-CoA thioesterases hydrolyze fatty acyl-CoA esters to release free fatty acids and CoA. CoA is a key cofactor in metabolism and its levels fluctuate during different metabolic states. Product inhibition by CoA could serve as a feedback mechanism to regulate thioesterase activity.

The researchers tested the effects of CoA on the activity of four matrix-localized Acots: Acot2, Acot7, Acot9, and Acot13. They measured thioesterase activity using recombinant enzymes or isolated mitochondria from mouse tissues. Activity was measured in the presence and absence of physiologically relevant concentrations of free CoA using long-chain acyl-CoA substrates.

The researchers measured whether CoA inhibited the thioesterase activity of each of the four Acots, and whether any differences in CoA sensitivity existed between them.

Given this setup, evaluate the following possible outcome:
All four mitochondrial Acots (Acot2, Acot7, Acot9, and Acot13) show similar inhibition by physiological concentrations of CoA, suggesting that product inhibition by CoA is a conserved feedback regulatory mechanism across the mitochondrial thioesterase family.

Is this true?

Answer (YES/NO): NO